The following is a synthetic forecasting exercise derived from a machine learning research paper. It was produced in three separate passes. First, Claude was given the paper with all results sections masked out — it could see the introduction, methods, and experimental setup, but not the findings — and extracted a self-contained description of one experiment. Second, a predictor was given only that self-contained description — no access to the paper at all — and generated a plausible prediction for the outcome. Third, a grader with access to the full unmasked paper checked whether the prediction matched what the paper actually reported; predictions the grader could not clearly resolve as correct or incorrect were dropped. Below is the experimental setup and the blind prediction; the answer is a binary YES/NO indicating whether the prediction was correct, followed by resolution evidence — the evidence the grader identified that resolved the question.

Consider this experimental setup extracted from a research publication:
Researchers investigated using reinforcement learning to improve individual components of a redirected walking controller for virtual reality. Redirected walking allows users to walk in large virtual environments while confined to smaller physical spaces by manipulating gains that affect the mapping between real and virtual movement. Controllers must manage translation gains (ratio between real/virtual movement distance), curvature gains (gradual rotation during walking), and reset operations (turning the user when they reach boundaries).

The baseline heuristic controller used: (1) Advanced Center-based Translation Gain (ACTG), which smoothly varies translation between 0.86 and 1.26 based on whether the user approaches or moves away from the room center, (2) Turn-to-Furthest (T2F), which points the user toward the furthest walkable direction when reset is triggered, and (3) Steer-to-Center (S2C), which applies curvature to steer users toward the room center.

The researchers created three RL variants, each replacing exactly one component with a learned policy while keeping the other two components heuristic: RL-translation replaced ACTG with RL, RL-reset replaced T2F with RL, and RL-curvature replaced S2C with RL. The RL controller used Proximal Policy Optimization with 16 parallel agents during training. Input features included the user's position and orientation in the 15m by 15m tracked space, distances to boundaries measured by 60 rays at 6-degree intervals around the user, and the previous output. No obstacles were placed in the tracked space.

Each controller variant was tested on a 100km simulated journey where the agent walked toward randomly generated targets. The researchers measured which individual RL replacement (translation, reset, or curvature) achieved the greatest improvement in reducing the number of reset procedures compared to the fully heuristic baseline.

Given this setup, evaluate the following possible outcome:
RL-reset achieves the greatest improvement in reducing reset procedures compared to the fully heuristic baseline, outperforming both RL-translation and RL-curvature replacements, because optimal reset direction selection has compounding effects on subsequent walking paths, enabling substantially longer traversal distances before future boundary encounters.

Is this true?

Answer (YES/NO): NO